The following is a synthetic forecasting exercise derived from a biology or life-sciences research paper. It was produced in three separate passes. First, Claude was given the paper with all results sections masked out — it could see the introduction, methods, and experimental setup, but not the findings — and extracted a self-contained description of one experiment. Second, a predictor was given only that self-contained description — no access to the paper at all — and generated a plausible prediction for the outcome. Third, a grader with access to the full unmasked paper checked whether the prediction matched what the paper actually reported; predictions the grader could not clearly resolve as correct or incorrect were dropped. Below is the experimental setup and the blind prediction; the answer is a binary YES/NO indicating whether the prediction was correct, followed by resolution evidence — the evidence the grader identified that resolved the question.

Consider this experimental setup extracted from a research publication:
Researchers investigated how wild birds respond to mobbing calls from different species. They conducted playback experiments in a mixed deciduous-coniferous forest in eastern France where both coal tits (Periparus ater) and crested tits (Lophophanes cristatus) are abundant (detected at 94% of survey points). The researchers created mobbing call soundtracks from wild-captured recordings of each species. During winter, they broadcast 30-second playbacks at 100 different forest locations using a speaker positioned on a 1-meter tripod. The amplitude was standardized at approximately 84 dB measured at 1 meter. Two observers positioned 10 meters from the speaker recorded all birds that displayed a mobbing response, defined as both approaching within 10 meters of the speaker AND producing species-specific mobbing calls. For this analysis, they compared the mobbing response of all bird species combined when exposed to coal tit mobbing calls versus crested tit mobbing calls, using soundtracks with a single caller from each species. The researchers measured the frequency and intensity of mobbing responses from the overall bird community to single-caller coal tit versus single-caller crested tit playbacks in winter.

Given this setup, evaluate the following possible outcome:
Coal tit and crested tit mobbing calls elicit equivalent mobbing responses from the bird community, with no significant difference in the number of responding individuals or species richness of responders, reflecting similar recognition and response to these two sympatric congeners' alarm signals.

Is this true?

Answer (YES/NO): NO